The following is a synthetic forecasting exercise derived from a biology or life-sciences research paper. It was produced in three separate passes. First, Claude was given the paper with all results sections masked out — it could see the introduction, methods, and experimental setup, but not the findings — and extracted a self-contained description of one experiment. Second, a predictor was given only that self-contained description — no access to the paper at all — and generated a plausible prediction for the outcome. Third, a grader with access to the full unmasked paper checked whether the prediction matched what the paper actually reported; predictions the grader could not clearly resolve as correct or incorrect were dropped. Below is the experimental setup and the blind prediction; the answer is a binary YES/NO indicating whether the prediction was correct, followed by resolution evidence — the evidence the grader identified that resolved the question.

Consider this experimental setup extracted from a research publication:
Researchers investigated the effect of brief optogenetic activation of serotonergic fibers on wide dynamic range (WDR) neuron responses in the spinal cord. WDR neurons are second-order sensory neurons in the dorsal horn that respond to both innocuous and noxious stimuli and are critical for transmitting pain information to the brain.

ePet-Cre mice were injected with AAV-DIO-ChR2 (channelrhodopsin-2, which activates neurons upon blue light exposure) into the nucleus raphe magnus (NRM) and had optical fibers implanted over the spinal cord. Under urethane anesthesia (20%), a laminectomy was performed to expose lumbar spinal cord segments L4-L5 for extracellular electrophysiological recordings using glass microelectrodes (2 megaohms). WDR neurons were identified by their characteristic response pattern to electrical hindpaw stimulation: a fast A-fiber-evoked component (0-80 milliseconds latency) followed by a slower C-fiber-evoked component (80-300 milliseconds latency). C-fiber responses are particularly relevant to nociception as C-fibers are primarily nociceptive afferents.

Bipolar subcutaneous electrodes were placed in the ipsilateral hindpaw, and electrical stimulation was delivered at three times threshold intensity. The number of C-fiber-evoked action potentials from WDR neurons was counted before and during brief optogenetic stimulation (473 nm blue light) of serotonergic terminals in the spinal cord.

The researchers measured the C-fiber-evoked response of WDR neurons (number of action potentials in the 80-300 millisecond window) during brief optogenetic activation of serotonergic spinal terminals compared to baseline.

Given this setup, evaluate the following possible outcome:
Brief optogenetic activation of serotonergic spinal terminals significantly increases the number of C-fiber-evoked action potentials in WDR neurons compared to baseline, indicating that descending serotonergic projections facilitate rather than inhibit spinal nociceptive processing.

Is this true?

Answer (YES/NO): NO